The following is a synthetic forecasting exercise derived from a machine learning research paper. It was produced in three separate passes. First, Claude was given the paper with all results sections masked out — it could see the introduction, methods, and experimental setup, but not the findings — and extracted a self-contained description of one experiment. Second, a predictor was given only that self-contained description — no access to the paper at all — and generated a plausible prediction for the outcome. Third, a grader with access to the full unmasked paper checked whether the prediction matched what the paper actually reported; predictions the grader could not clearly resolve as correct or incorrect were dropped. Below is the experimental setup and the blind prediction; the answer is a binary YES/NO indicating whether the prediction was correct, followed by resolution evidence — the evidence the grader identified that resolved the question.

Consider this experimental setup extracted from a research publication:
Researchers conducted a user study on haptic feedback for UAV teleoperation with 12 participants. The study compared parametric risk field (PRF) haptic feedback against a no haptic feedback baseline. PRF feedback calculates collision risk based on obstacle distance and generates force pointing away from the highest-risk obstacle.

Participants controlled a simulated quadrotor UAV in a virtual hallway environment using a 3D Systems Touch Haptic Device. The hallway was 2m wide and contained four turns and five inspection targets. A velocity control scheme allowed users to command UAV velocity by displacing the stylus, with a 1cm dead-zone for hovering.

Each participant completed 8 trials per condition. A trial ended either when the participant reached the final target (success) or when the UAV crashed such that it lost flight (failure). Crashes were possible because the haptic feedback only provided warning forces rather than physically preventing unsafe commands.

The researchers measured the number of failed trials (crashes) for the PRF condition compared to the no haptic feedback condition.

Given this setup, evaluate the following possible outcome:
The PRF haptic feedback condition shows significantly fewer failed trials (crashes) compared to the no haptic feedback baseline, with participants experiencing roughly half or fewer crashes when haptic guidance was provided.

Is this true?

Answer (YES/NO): NO